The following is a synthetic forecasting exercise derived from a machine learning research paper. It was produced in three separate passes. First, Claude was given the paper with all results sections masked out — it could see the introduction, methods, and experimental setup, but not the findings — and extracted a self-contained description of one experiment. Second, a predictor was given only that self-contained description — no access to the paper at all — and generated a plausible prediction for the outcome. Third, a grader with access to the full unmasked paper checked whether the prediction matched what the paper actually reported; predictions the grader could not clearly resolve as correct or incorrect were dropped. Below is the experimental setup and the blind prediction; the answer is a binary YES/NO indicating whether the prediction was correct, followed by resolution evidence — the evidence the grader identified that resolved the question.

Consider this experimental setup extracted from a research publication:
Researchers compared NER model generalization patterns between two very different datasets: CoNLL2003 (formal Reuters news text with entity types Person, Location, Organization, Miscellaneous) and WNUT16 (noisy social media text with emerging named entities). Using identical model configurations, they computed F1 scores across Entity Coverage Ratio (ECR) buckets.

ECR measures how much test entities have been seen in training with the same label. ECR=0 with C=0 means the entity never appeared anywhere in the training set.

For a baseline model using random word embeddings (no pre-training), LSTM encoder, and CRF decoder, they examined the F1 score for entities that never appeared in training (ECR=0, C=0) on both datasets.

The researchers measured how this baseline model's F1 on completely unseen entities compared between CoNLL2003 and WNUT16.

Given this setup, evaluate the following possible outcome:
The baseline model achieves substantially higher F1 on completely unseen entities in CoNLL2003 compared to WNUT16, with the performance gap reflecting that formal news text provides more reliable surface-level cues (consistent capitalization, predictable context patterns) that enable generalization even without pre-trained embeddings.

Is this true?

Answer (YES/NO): YES